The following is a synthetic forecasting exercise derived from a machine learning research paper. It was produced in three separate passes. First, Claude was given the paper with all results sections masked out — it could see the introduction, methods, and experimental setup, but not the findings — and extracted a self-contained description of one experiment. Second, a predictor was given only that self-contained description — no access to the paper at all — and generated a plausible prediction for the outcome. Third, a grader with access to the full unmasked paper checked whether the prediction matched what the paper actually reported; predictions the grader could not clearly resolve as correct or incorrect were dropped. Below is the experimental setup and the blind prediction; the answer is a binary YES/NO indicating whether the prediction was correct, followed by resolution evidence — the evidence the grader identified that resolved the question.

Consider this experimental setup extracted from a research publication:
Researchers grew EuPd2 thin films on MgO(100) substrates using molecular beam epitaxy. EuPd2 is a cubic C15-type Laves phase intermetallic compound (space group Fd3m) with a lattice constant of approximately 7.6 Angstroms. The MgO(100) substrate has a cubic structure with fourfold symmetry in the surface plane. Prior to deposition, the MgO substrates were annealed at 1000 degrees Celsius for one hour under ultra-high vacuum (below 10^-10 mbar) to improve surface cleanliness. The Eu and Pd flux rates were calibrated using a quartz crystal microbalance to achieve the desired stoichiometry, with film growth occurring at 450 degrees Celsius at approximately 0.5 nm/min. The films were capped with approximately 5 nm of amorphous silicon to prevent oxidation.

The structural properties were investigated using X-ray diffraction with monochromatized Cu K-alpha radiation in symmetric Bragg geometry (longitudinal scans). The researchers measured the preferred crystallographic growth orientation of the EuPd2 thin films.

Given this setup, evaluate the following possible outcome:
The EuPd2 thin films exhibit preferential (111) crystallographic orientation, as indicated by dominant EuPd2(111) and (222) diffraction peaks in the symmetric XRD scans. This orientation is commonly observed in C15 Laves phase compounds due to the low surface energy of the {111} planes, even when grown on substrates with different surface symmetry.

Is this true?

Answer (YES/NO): YES